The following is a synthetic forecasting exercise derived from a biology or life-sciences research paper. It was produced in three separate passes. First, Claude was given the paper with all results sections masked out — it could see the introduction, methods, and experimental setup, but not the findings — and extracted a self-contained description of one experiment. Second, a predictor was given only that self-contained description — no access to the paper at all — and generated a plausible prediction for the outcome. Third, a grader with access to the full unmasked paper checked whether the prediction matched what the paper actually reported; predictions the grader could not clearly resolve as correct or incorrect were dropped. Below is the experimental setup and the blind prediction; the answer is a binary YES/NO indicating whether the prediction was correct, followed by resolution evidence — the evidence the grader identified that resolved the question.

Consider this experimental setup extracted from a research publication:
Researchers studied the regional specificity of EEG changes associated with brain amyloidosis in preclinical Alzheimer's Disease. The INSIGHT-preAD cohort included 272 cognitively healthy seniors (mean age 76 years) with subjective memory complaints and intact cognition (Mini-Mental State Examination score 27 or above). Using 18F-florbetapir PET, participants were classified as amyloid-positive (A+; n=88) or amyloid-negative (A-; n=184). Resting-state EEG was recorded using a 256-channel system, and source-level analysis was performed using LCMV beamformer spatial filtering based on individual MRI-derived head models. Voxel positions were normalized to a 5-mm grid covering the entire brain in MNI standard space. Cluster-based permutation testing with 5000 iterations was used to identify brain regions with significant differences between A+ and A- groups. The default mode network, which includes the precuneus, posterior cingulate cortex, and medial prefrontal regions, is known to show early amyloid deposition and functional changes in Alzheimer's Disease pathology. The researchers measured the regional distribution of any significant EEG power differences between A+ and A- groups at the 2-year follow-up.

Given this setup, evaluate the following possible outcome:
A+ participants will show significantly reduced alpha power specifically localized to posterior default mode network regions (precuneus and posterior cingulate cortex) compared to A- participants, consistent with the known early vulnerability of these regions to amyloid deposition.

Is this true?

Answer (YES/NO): NO